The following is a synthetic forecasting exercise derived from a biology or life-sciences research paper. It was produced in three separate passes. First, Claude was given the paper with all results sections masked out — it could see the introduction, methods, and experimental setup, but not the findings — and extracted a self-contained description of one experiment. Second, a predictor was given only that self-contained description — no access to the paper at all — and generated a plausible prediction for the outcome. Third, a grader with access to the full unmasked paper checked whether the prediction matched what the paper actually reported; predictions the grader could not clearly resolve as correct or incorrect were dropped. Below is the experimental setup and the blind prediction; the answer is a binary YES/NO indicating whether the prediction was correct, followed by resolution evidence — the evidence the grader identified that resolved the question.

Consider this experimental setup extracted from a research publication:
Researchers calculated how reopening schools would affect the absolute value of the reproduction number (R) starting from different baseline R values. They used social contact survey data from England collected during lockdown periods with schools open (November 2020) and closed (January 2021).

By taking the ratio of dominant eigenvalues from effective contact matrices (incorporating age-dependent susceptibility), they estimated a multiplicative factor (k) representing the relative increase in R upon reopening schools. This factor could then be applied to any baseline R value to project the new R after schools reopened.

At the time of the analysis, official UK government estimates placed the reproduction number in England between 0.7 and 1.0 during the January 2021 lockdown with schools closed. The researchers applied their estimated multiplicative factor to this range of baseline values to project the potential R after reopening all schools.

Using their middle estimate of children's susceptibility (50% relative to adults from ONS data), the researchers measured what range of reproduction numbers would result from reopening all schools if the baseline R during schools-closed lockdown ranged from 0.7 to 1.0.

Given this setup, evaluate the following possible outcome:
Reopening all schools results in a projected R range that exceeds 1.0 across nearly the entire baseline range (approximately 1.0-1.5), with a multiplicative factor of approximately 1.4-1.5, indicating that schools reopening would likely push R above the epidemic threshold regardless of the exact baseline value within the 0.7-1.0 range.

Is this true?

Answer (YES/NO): YES